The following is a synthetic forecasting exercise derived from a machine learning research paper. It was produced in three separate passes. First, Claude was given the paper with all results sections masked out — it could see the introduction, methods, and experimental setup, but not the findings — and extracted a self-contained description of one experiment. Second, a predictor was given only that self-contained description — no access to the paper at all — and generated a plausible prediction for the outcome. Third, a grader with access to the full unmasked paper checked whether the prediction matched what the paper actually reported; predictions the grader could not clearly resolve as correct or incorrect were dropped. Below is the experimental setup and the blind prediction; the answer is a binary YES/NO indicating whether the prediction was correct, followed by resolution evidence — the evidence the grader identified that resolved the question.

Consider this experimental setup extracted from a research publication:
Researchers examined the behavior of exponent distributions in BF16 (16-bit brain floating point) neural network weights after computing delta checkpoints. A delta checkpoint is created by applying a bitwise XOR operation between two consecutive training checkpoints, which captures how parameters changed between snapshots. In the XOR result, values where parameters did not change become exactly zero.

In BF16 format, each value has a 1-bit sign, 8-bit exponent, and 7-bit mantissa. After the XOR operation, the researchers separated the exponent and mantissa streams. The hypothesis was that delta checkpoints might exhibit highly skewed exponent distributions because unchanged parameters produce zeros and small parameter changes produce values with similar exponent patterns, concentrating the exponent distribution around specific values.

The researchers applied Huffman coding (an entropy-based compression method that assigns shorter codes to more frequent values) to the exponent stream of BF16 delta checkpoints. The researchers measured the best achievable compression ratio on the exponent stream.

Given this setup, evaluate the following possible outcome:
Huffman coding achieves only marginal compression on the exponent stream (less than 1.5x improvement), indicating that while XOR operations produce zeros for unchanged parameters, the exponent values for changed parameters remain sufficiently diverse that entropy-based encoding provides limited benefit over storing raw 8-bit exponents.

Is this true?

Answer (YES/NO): NO